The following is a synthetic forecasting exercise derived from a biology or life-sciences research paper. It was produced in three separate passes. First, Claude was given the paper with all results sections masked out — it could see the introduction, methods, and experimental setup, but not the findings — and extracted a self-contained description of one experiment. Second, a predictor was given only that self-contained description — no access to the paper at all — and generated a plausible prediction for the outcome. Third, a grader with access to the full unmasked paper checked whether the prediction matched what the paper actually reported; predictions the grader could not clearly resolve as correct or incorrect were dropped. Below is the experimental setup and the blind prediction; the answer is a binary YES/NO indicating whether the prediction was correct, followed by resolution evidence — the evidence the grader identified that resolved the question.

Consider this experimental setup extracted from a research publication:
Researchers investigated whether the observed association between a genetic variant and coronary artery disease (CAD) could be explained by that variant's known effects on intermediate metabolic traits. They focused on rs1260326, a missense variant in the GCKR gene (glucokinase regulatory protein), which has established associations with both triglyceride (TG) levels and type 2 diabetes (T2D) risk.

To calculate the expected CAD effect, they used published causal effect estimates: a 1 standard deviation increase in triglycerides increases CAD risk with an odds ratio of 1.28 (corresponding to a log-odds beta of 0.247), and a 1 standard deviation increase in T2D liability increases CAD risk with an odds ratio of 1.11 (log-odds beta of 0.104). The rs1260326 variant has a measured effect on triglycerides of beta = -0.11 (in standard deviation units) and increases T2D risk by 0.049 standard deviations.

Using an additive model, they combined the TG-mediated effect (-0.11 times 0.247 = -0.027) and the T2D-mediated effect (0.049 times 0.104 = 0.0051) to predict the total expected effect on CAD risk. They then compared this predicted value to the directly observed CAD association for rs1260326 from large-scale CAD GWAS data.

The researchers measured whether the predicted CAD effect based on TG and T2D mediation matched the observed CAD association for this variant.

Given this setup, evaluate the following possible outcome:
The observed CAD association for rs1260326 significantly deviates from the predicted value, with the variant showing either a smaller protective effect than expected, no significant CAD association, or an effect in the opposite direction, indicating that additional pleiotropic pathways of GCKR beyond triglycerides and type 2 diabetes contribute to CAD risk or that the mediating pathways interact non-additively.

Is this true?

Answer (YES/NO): NO